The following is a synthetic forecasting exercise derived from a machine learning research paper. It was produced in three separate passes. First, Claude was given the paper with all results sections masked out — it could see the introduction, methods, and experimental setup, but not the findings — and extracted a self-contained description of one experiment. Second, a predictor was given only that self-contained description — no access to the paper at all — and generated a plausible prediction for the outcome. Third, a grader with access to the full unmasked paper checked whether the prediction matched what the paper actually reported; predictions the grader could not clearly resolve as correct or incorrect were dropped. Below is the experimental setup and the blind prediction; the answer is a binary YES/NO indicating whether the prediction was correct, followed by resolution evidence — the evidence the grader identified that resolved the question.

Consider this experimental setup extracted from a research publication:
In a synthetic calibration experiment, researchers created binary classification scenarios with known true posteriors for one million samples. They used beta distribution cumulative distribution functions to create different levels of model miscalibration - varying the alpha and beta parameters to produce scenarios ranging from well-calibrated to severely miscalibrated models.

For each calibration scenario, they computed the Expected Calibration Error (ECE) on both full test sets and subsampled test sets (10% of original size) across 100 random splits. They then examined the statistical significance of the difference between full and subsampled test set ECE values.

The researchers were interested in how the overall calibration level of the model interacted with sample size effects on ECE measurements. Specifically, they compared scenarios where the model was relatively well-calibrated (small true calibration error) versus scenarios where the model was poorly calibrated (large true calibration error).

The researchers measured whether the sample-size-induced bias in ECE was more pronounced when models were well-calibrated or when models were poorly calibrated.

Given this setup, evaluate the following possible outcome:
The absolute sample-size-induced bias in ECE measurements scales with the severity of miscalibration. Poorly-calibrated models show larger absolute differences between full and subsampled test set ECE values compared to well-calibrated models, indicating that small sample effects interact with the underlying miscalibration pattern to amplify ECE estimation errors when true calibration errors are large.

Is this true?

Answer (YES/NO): NO